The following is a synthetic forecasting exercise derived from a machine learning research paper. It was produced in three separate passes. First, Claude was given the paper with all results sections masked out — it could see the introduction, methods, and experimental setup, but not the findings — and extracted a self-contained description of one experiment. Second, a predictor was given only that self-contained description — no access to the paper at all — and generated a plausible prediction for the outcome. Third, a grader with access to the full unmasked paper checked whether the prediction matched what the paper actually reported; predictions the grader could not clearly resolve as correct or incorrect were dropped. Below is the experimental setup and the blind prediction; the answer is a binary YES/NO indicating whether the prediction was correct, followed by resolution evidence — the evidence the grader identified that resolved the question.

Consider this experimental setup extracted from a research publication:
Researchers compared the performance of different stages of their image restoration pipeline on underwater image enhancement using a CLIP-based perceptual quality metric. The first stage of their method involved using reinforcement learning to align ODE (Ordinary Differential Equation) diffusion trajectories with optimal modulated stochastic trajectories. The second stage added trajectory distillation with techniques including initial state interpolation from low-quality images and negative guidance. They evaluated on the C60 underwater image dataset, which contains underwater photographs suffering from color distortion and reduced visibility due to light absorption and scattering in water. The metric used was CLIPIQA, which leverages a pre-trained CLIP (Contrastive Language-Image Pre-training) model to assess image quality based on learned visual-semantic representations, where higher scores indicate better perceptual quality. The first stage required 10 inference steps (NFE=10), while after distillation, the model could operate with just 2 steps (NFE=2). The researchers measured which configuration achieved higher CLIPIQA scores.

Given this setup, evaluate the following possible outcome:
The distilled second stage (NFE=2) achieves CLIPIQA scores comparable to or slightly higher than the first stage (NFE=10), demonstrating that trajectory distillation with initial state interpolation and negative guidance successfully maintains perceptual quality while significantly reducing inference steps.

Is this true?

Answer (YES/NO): NO